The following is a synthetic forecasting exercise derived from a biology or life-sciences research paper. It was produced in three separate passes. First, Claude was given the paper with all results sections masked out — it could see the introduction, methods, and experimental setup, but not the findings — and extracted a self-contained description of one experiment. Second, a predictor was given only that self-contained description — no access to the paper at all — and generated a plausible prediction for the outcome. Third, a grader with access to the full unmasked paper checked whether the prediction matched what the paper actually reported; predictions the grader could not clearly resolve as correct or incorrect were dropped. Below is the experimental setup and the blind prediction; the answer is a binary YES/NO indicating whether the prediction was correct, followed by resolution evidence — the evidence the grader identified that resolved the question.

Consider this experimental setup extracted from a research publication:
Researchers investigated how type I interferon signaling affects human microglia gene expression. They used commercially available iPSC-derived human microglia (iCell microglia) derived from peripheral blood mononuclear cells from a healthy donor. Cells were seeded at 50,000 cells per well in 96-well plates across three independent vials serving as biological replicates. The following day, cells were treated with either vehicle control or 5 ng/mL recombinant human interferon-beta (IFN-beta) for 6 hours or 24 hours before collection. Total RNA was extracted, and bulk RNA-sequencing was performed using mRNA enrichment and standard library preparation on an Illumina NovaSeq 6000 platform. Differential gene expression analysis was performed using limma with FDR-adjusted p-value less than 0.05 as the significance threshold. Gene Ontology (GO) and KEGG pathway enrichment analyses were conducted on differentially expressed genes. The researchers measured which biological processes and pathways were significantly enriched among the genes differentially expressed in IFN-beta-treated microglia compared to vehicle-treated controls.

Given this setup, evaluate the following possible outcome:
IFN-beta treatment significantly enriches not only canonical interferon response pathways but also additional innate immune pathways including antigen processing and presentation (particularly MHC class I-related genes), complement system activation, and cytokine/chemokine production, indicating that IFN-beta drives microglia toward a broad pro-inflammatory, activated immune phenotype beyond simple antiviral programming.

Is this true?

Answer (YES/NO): NO